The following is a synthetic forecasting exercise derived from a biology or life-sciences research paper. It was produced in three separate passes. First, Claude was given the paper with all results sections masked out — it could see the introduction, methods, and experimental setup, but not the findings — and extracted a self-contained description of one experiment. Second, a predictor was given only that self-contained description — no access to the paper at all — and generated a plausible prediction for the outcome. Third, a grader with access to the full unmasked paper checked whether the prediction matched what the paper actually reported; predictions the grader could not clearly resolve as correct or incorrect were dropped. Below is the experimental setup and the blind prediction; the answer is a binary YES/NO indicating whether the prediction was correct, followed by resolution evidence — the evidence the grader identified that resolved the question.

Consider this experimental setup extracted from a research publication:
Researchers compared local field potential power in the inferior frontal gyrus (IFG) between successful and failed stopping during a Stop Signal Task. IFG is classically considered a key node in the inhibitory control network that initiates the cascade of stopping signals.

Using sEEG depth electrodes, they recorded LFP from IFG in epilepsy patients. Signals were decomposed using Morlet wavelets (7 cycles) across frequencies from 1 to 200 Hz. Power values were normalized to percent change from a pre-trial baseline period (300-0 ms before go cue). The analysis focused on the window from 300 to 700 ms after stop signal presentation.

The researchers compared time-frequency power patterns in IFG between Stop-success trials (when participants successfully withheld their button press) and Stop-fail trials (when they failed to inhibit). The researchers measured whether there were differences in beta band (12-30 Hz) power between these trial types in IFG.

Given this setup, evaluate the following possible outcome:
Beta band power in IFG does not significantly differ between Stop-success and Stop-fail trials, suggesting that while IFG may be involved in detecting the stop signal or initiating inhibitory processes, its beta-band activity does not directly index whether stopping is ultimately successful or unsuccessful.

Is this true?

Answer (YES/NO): NO